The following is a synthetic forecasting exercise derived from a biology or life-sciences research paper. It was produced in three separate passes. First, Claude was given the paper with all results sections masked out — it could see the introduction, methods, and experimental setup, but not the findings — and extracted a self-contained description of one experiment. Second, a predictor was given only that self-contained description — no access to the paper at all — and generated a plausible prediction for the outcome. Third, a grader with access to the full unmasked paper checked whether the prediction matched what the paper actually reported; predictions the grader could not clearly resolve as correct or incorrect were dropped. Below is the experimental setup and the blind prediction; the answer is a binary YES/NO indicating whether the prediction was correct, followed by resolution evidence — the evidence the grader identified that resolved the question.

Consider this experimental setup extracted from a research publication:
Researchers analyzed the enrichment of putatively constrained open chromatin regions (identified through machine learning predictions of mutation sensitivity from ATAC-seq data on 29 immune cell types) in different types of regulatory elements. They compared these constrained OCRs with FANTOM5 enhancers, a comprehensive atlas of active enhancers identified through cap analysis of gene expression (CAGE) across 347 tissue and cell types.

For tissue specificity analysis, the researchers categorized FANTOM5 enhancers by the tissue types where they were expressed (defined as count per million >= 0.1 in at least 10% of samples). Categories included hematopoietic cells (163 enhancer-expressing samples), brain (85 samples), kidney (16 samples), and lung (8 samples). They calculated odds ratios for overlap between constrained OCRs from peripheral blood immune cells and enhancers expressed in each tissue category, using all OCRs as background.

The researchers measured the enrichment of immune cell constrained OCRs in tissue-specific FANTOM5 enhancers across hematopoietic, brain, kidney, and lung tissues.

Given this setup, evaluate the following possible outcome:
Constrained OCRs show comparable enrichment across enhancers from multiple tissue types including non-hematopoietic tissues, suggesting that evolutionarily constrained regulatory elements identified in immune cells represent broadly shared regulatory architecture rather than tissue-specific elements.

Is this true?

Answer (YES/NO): NO